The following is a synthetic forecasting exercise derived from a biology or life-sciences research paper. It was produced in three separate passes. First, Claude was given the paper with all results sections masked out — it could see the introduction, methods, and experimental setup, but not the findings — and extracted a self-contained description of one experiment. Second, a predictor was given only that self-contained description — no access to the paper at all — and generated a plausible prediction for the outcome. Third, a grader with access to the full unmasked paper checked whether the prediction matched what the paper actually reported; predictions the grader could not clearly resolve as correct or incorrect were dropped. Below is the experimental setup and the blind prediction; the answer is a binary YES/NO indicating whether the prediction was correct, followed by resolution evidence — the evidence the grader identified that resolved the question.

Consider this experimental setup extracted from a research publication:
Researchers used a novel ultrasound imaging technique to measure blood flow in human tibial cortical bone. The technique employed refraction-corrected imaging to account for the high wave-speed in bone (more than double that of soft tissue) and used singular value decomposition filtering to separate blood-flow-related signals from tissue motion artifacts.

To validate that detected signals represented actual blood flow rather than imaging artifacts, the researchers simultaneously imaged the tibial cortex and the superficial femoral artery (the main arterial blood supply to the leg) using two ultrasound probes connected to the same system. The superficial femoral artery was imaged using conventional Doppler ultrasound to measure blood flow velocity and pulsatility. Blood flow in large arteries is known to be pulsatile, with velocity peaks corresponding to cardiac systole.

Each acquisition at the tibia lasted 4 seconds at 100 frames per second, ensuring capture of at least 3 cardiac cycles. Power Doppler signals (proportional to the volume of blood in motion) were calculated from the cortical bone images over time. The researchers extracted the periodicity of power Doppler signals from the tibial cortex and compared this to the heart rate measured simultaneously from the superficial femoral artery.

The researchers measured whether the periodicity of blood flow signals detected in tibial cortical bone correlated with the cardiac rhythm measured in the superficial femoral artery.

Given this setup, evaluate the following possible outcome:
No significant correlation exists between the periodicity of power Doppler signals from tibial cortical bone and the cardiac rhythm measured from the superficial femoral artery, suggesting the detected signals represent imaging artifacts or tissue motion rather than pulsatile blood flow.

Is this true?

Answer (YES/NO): NO